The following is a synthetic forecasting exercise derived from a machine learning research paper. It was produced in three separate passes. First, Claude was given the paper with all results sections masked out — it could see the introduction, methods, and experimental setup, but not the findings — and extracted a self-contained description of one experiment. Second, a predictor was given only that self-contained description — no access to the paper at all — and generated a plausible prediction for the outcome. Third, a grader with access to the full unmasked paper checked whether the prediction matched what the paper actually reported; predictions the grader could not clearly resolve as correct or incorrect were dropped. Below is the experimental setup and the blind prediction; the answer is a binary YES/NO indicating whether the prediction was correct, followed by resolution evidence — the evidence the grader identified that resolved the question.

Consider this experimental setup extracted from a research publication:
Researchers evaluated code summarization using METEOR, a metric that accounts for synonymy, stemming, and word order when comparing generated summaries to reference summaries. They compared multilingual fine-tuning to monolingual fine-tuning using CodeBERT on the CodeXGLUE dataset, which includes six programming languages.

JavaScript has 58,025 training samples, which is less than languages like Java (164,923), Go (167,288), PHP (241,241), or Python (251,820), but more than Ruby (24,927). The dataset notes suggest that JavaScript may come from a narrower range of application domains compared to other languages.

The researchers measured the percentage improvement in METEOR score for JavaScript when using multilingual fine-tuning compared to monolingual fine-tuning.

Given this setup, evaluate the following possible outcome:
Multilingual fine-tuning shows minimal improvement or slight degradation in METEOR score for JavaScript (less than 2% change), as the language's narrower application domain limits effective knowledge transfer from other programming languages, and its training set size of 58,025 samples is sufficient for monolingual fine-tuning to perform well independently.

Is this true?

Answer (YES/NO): NO